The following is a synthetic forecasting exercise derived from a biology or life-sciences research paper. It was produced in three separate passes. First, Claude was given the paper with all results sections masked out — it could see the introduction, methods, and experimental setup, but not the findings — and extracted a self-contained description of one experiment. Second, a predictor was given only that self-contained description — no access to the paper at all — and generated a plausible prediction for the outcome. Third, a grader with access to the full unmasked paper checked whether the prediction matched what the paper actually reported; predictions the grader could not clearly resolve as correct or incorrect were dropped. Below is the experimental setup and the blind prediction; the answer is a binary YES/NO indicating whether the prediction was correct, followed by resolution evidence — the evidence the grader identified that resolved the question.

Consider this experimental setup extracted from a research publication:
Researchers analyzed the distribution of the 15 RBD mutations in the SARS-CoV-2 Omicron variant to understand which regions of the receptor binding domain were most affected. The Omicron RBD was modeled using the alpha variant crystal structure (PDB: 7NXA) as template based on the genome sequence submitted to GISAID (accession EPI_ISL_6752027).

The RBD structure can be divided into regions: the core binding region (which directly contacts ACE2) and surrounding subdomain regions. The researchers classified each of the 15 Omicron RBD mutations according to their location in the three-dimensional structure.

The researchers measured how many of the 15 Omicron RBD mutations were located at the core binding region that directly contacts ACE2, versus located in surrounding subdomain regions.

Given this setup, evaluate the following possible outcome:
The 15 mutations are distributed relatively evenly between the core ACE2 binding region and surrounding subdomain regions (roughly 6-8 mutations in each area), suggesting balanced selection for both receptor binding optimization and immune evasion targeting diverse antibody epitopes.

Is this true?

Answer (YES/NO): NO